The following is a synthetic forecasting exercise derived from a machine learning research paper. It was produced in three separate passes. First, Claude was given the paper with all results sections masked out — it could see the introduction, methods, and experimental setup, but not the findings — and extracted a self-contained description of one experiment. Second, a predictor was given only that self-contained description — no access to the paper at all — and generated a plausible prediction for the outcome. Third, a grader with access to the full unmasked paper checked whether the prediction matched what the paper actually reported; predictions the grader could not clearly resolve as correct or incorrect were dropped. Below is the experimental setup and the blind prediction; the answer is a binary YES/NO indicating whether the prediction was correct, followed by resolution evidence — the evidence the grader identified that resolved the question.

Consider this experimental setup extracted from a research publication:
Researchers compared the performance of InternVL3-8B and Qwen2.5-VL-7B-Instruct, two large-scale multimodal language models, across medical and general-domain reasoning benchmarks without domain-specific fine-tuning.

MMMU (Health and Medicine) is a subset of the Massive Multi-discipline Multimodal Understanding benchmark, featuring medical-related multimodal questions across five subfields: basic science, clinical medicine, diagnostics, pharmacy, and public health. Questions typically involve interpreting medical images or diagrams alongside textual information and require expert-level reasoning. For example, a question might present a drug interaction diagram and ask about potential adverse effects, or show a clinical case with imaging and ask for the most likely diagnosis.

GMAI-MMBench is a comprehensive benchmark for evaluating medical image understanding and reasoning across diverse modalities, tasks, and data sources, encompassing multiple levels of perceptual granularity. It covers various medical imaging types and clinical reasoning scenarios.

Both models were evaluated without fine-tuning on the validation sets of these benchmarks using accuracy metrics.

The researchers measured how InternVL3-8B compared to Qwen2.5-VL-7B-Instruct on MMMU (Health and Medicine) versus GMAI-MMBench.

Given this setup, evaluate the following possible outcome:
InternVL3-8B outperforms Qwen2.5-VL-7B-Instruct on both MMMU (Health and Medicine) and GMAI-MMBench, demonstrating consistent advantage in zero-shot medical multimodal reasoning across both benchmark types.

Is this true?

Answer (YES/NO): NO